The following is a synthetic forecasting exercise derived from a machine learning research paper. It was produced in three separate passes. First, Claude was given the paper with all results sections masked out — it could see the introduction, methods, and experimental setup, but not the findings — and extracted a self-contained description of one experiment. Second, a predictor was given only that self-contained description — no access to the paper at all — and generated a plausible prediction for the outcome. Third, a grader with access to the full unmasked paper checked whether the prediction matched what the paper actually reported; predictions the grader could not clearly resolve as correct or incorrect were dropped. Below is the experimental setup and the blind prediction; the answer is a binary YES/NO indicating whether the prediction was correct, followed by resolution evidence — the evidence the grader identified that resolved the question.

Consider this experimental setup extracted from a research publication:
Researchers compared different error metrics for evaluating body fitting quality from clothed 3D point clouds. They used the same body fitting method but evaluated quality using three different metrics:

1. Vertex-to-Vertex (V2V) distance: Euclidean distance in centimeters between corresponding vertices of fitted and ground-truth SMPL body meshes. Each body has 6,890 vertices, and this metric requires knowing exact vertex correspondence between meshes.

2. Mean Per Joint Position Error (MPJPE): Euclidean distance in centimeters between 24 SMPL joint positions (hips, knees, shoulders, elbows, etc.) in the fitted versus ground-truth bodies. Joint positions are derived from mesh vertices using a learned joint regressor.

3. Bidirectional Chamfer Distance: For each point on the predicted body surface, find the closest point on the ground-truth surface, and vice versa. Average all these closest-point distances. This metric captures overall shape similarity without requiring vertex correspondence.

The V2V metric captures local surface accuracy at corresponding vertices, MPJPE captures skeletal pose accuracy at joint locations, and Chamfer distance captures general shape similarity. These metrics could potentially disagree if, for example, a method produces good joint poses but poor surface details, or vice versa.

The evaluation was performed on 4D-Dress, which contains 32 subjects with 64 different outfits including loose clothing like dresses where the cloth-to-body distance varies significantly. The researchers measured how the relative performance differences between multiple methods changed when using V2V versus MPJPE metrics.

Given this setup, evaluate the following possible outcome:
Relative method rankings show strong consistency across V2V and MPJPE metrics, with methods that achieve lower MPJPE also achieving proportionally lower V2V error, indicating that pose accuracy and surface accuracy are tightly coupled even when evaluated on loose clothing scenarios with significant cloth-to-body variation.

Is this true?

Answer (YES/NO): NO